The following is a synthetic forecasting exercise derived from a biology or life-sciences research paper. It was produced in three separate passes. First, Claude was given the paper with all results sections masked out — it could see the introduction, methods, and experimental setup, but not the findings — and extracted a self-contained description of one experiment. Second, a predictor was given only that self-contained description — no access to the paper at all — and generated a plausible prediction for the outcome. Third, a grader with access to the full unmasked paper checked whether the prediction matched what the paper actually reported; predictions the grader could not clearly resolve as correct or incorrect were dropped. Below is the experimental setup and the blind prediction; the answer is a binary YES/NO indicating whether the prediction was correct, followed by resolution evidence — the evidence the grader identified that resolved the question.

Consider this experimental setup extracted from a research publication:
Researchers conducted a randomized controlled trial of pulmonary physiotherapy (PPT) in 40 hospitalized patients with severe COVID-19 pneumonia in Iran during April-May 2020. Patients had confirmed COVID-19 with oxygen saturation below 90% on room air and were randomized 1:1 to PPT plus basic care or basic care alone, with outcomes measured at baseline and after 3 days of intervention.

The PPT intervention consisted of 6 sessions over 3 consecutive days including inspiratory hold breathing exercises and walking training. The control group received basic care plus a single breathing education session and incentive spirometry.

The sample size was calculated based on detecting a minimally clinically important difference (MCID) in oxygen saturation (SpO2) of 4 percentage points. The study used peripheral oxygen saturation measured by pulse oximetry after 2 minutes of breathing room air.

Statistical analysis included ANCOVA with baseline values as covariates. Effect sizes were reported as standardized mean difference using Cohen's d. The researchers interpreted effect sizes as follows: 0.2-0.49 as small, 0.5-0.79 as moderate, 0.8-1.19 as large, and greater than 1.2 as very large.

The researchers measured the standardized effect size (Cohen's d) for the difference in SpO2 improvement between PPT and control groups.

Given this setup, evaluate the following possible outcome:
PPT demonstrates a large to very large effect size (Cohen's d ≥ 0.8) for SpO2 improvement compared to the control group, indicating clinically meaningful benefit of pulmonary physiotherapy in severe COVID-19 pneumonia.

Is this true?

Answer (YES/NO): YES